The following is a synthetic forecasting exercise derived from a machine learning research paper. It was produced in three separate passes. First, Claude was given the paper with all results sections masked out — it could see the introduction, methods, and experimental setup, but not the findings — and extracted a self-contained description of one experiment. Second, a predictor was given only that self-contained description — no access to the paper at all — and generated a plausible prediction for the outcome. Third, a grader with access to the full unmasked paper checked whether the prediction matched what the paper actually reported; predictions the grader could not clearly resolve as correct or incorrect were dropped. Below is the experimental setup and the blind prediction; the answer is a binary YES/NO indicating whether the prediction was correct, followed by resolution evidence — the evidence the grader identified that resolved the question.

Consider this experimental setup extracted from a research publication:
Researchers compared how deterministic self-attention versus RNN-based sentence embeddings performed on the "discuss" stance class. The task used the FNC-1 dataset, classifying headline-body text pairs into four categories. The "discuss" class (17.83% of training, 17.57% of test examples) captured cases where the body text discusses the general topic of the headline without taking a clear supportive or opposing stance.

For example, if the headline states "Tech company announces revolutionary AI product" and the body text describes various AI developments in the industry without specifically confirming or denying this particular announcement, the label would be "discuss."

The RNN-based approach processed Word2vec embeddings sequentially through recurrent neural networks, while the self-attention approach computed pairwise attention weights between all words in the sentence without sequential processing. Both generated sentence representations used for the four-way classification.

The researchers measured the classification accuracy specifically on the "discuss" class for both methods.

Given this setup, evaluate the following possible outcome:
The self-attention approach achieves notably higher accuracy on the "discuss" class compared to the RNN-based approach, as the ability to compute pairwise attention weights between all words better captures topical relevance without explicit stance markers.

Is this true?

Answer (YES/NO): NO